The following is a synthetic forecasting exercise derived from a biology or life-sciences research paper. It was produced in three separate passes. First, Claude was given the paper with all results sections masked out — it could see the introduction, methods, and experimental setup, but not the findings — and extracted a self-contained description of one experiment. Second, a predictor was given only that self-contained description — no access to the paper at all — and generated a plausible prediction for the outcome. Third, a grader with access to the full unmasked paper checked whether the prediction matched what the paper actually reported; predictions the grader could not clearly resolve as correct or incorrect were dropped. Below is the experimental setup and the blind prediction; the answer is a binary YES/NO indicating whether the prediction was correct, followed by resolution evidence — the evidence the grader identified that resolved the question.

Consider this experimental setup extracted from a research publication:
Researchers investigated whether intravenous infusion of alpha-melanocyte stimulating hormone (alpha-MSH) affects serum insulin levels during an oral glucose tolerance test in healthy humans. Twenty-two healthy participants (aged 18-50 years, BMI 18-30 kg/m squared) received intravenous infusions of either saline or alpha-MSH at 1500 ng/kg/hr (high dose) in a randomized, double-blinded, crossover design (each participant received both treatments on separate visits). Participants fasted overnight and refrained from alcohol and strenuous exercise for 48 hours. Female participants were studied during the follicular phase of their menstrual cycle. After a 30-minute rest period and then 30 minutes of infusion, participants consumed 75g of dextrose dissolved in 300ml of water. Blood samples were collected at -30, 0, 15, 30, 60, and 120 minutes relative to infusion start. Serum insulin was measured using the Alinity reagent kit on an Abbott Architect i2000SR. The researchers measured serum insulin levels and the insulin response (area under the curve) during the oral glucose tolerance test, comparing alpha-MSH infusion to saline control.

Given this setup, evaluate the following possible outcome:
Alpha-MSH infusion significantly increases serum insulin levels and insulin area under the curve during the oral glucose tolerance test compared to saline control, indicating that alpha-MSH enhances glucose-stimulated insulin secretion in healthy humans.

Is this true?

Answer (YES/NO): NO